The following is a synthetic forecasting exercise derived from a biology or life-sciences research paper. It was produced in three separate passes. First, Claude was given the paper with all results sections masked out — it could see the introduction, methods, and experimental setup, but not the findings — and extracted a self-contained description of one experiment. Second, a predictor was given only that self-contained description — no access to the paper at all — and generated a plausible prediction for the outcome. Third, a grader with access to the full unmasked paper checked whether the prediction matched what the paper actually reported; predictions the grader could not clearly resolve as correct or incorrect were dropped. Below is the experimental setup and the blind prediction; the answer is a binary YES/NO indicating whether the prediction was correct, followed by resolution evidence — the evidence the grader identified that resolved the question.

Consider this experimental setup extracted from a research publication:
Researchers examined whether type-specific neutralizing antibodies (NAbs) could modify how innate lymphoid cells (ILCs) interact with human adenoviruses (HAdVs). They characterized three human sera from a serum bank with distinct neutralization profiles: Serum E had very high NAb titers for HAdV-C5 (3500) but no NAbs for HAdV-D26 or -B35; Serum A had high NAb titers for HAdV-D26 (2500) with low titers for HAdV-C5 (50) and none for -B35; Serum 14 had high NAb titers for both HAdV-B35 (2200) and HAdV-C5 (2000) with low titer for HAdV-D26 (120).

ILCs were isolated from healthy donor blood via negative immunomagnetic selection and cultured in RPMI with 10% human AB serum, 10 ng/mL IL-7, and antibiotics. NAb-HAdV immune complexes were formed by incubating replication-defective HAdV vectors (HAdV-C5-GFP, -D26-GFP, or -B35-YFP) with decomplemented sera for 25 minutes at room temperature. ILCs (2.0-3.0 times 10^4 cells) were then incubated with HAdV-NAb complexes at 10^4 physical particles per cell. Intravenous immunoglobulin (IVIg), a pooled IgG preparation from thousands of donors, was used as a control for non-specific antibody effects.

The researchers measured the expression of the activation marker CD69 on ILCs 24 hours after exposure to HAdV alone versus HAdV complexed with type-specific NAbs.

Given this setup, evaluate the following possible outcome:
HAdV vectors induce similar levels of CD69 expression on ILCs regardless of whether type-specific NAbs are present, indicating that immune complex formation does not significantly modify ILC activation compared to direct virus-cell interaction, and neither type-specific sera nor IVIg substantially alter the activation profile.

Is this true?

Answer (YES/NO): NO